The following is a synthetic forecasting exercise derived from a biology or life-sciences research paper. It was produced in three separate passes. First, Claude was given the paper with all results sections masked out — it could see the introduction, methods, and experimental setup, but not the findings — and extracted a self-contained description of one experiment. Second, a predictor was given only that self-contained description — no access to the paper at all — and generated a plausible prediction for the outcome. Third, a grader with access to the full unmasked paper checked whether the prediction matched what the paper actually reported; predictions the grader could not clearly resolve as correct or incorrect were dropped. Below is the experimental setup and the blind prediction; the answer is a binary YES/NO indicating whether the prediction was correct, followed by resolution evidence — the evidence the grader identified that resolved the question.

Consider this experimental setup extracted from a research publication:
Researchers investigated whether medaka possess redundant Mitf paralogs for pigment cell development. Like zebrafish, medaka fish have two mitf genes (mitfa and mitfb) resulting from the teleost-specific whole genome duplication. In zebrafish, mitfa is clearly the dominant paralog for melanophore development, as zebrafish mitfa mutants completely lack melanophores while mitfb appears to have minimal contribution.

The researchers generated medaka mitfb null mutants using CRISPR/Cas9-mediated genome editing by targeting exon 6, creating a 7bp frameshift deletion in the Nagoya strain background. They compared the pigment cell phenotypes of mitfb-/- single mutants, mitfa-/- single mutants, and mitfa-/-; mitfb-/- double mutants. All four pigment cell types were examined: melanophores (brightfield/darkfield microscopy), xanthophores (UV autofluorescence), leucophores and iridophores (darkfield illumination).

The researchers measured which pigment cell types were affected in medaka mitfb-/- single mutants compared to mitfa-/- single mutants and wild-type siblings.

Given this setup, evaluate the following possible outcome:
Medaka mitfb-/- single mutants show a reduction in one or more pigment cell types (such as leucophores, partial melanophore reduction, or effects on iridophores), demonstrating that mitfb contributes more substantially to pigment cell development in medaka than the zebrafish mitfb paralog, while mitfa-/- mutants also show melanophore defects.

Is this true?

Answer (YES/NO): NO